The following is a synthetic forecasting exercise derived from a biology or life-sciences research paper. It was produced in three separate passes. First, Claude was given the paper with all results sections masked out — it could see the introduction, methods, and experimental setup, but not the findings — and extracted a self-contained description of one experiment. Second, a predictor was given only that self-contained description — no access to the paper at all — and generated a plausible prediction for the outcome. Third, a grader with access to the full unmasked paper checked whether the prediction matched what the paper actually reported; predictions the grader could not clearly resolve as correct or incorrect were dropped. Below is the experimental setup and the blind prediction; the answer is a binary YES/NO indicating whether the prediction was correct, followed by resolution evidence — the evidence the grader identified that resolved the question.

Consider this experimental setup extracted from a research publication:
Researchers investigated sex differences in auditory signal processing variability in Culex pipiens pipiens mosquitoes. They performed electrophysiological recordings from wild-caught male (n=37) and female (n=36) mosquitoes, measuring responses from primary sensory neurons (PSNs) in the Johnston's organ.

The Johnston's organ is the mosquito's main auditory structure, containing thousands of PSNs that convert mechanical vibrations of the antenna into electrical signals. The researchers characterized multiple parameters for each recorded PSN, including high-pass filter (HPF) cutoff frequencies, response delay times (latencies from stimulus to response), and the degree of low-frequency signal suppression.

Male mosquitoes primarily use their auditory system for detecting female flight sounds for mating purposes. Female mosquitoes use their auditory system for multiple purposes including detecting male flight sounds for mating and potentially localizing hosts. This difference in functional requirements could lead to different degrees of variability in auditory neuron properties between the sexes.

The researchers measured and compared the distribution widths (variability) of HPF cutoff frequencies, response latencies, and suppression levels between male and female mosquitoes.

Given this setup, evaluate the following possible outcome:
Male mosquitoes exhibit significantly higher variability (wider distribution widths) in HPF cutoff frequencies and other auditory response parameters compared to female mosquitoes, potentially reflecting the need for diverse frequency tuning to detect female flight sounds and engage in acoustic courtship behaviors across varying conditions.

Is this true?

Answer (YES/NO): NO